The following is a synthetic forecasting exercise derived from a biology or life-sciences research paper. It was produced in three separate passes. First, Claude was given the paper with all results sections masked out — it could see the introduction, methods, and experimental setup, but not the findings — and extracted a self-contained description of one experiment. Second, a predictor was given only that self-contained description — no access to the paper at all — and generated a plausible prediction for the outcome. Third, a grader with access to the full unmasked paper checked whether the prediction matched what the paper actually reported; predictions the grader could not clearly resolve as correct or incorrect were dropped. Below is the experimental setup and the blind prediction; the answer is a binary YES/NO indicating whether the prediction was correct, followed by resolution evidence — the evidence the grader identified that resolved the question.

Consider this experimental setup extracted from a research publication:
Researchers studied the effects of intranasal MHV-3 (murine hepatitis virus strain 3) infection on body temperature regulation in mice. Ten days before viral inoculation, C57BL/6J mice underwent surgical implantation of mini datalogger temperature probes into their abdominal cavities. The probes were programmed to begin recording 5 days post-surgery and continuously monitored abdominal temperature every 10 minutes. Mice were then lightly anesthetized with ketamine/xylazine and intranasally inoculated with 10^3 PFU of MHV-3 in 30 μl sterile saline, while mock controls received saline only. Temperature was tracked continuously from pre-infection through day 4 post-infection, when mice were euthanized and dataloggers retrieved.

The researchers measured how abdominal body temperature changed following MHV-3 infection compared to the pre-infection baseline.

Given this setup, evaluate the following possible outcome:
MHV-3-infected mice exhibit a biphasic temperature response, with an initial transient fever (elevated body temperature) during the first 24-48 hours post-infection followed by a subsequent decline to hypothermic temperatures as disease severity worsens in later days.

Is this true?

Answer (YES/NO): NO